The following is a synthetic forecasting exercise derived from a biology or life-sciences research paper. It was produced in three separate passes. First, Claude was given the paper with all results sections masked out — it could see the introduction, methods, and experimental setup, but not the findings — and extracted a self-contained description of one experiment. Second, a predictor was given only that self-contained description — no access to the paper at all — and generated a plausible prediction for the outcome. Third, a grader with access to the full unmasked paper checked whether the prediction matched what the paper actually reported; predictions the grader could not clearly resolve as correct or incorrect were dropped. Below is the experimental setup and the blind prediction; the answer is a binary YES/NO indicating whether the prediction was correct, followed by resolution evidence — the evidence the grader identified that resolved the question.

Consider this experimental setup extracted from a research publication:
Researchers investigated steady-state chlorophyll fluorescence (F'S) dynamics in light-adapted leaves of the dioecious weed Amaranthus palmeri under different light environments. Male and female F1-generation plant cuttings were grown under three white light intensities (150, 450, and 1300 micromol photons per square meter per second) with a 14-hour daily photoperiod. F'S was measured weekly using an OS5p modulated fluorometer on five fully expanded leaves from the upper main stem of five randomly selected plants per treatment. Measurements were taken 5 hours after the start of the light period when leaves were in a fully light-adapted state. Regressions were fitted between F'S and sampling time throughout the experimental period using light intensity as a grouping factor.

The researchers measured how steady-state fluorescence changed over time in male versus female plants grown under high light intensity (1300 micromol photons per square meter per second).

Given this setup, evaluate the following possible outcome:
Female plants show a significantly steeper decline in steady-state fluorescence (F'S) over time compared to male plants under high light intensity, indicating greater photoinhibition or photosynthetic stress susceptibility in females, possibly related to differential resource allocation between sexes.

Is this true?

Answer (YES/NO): NO